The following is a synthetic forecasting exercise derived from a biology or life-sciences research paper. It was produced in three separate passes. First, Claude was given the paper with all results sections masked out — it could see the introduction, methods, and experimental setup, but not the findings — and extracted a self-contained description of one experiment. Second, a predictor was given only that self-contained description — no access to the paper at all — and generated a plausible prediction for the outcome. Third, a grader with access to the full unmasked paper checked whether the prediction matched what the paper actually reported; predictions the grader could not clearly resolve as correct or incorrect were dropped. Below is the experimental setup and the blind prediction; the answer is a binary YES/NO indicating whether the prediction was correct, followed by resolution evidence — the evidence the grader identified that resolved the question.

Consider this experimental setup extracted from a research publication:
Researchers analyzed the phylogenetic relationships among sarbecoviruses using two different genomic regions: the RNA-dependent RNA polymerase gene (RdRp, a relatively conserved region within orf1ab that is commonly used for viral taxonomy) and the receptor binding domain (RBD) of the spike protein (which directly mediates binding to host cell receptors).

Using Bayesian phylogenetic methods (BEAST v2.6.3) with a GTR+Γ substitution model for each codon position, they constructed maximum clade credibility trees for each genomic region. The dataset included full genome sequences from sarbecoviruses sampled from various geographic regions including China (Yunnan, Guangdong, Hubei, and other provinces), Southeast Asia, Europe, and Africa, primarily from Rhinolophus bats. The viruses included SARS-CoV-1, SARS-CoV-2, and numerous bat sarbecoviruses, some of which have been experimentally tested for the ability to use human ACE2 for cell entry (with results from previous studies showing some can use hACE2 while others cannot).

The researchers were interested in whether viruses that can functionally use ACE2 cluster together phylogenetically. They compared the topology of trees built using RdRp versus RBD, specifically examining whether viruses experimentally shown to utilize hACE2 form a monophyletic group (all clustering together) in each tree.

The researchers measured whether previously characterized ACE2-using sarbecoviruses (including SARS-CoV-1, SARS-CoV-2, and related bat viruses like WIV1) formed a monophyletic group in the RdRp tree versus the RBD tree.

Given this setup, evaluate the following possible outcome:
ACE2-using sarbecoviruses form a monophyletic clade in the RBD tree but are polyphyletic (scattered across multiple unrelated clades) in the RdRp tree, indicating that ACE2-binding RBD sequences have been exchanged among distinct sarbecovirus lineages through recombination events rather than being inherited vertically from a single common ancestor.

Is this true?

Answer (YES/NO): YES